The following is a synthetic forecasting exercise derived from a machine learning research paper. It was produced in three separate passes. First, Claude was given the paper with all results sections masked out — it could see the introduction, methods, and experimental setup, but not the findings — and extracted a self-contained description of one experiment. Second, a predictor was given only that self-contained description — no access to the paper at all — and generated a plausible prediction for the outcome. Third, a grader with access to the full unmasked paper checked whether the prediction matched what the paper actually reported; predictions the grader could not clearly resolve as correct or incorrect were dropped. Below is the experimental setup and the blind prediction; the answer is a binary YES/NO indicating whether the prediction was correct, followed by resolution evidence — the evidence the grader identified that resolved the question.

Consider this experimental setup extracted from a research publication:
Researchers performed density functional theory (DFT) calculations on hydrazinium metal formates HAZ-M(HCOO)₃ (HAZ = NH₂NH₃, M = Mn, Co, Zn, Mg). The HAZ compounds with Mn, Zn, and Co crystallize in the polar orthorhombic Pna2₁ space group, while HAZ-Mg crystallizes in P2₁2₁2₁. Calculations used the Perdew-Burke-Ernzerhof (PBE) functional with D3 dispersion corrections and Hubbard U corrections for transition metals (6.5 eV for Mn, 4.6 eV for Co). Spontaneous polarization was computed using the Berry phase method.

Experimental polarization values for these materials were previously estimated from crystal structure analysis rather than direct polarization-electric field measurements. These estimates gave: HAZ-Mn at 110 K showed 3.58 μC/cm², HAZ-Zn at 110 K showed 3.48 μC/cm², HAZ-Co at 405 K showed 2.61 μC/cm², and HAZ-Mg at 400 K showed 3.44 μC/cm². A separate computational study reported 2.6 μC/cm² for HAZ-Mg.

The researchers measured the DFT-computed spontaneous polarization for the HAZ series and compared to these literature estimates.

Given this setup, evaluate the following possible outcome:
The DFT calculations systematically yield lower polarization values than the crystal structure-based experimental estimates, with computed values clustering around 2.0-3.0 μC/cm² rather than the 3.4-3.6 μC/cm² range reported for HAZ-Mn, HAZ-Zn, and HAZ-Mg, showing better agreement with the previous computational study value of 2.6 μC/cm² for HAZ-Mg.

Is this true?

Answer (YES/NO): NO